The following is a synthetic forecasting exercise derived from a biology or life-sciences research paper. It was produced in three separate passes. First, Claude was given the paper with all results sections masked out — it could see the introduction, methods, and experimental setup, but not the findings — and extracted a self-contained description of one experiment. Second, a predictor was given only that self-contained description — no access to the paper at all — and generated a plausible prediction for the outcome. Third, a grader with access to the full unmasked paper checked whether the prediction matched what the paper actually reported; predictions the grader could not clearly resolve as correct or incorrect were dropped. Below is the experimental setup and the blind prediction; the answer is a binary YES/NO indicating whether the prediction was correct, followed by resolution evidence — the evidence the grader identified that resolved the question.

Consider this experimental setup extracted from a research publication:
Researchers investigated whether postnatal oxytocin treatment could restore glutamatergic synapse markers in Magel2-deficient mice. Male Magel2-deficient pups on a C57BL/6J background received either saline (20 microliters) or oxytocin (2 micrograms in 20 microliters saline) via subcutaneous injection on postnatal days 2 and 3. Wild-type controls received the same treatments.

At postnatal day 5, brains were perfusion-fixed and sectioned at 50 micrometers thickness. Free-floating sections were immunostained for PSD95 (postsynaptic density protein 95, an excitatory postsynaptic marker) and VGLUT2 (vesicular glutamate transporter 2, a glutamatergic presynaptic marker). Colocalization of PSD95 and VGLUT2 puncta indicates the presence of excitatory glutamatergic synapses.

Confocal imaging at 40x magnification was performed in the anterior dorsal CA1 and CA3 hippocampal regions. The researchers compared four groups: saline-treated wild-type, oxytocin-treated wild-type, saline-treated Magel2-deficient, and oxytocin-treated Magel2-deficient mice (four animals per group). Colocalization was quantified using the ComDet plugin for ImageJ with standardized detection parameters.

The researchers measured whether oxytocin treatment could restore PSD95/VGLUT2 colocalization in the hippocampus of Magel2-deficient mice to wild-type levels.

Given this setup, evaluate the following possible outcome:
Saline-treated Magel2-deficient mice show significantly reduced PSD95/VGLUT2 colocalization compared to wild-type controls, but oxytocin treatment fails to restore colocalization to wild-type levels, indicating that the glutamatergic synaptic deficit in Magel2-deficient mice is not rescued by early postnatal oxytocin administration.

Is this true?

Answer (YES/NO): YES